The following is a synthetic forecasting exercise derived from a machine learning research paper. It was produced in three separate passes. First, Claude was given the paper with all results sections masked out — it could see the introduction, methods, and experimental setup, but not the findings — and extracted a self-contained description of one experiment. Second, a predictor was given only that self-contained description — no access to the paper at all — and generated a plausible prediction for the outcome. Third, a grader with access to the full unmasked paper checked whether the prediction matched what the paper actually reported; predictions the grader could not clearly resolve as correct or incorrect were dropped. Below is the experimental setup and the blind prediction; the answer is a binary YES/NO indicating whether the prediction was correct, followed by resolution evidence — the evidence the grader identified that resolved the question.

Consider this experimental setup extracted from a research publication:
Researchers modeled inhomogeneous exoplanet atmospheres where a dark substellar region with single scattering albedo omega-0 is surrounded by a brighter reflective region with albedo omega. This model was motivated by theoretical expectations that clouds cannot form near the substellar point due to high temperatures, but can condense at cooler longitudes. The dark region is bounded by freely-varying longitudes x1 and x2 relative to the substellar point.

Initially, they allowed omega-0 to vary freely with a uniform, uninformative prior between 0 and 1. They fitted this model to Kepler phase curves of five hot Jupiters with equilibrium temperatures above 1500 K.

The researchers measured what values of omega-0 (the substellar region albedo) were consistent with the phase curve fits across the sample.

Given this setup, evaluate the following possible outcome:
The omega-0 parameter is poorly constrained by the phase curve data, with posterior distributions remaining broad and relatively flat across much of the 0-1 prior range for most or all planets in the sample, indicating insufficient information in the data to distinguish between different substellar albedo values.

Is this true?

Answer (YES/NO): NO